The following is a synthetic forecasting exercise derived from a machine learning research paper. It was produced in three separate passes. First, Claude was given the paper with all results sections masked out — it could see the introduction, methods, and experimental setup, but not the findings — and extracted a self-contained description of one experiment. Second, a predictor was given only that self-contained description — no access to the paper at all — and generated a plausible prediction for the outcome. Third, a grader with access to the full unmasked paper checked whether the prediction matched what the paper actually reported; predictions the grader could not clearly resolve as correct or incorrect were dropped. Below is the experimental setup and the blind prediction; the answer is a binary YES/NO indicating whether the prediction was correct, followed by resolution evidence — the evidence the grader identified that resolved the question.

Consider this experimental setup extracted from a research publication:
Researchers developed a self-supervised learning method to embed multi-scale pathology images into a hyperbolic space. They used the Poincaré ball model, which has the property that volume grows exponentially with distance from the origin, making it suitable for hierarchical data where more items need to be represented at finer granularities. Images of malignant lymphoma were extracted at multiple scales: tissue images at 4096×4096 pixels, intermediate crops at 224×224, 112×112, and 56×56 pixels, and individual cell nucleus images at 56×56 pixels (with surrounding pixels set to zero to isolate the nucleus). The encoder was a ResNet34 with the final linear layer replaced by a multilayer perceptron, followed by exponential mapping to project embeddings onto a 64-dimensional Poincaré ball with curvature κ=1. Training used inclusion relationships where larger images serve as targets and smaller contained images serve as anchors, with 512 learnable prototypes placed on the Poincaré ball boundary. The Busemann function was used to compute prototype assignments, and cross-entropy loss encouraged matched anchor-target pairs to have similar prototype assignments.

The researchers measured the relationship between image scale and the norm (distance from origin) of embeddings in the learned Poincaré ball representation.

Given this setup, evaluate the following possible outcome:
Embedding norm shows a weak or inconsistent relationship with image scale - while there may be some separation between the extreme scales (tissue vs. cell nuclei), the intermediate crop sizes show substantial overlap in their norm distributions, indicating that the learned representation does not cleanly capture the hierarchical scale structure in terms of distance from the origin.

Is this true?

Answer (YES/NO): NO